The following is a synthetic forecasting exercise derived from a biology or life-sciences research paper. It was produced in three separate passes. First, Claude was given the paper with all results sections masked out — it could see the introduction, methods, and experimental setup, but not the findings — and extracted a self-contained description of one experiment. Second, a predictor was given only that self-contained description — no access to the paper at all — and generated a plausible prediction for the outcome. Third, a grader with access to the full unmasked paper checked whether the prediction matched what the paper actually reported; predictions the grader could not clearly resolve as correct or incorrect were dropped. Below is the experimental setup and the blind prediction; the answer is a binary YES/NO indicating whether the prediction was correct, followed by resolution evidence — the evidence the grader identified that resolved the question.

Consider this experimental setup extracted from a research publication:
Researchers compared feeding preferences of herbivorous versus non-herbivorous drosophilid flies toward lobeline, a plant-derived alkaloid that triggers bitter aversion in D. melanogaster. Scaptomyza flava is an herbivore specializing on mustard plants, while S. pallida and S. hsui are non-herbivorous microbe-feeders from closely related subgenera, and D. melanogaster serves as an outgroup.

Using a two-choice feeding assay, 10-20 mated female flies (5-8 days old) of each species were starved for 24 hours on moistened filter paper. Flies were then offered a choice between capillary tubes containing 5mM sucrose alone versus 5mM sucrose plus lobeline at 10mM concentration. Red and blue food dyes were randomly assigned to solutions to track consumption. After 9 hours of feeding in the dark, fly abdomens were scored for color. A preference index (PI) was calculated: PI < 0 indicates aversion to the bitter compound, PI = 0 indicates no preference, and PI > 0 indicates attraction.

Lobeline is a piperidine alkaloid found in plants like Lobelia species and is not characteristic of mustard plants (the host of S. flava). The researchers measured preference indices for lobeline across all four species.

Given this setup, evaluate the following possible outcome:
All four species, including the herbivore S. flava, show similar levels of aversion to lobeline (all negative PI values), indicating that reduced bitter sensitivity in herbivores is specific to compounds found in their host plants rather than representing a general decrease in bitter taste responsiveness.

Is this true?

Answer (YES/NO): NO